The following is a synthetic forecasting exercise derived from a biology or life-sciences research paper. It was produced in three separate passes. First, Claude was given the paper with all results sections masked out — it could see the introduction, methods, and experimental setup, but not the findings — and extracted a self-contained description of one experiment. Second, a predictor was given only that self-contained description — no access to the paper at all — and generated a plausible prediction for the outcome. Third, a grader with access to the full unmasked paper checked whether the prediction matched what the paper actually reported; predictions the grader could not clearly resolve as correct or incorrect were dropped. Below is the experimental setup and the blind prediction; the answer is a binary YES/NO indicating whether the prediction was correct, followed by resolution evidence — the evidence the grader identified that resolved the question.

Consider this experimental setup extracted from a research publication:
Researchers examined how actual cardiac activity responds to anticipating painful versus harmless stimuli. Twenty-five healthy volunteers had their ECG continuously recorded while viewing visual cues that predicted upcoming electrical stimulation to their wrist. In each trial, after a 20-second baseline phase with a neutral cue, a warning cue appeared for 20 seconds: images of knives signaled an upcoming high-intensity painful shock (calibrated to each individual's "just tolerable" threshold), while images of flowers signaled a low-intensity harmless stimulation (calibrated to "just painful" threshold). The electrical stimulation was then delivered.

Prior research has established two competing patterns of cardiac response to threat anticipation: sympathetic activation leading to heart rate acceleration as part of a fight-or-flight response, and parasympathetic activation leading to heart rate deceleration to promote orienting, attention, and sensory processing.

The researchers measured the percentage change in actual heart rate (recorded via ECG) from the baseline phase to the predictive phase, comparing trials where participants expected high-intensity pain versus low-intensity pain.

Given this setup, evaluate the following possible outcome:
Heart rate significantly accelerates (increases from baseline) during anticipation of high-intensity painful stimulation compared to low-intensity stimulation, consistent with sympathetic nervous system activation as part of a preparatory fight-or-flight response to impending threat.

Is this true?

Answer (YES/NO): NO